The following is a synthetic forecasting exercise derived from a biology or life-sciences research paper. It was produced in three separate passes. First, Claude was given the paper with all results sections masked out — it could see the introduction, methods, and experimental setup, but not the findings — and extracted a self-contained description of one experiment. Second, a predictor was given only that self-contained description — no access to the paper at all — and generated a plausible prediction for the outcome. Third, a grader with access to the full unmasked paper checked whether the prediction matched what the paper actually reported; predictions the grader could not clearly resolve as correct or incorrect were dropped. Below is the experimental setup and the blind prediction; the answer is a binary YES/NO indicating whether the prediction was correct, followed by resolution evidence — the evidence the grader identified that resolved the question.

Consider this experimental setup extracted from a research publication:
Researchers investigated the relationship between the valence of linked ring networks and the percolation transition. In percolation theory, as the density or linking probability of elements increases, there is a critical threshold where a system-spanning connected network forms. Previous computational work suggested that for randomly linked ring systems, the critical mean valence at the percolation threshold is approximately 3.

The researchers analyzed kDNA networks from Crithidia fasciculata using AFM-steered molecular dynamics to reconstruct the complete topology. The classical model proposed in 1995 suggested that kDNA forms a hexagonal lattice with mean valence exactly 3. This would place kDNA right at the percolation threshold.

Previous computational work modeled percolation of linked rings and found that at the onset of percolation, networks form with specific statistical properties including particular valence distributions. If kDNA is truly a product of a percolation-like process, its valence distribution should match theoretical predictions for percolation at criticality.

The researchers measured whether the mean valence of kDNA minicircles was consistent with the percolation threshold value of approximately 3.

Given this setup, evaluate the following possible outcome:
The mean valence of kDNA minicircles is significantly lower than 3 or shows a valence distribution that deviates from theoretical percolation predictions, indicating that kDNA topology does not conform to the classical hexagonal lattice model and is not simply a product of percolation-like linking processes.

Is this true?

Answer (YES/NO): NO